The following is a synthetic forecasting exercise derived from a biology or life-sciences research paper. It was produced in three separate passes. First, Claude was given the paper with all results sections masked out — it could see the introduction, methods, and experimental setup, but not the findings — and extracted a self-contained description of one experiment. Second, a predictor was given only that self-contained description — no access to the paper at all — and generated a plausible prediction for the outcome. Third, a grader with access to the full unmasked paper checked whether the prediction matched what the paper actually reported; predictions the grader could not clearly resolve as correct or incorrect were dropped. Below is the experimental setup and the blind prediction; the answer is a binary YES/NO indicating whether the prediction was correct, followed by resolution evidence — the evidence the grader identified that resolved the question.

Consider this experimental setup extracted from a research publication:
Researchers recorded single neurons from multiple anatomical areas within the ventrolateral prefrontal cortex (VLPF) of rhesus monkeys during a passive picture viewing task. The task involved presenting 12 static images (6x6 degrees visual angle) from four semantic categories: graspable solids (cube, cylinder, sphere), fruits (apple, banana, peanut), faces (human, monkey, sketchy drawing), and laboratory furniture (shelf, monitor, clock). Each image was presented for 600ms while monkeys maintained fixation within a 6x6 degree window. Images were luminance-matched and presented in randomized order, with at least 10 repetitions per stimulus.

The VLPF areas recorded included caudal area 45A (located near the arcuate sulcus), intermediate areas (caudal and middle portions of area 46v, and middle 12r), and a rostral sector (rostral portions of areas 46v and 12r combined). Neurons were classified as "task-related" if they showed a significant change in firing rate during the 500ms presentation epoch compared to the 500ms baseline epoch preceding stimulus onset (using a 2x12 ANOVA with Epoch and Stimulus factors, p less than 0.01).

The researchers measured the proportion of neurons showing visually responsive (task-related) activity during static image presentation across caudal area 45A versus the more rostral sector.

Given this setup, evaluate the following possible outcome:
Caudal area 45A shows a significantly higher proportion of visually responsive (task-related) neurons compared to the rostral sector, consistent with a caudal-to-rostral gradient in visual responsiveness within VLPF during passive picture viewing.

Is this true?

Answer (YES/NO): NO